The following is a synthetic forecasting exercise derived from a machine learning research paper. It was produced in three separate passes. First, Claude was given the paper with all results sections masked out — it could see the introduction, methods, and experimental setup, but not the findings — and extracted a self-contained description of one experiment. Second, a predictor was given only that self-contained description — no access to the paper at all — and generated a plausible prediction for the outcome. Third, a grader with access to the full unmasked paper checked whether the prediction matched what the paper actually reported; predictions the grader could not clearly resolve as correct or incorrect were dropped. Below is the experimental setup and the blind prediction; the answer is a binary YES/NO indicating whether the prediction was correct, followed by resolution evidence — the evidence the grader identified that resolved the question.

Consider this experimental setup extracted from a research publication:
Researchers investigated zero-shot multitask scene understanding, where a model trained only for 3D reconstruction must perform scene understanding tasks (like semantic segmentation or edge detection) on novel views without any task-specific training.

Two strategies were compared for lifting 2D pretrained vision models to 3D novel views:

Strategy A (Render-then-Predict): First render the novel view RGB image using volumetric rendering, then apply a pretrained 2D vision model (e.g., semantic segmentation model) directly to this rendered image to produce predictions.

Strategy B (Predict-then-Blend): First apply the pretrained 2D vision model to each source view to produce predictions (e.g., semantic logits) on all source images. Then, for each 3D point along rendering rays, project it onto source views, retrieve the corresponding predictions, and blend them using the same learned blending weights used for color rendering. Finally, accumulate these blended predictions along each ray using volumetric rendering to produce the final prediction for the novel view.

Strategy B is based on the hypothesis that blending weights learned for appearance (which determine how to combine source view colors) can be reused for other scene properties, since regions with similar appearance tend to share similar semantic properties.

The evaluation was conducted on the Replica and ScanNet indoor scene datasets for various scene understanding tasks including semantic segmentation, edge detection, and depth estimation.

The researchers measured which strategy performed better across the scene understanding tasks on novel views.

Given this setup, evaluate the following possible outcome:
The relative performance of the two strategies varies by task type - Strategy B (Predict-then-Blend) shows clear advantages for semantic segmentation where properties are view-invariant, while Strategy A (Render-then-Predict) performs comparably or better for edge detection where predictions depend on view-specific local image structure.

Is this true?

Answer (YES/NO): NO